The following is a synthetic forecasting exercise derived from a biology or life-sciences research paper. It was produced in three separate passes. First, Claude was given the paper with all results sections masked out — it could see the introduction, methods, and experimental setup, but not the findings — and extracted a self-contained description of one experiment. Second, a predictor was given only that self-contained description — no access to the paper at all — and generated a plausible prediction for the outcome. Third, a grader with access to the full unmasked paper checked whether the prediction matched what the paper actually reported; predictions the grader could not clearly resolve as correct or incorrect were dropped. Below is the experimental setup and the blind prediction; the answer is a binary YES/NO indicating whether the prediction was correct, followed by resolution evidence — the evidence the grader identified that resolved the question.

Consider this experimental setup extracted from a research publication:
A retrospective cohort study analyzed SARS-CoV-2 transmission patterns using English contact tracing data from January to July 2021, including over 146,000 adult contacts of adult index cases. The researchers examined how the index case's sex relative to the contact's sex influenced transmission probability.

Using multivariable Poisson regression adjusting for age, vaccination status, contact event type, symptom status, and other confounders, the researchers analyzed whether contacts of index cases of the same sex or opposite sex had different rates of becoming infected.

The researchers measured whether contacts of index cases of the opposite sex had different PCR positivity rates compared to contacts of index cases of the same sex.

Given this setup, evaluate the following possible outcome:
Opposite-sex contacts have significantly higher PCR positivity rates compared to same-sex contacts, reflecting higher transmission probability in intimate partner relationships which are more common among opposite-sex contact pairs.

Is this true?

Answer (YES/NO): YES